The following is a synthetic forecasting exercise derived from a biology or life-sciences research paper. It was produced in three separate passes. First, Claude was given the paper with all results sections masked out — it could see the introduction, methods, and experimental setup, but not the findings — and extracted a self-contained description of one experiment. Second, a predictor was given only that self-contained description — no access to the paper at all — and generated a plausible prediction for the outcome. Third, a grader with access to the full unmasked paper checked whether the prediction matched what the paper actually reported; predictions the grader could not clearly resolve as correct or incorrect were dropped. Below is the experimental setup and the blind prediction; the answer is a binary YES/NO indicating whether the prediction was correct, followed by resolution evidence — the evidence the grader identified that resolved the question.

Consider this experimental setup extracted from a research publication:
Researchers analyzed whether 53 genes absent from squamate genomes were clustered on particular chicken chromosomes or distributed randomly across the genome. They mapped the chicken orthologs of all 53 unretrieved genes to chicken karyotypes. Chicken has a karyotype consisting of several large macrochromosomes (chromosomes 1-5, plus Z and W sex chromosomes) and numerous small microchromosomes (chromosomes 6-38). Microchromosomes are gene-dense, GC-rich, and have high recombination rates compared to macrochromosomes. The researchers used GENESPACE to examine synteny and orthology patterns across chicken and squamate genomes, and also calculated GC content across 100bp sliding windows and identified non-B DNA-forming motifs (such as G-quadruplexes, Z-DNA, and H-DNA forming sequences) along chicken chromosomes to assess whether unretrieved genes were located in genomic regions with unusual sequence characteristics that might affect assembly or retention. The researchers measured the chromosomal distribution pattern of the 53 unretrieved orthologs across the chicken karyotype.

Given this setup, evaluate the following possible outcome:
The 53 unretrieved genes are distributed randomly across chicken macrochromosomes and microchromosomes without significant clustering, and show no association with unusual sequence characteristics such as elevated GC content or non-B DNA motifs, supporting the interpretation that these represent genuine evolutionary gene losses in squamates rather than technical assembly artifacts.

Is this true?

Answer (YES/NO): NO